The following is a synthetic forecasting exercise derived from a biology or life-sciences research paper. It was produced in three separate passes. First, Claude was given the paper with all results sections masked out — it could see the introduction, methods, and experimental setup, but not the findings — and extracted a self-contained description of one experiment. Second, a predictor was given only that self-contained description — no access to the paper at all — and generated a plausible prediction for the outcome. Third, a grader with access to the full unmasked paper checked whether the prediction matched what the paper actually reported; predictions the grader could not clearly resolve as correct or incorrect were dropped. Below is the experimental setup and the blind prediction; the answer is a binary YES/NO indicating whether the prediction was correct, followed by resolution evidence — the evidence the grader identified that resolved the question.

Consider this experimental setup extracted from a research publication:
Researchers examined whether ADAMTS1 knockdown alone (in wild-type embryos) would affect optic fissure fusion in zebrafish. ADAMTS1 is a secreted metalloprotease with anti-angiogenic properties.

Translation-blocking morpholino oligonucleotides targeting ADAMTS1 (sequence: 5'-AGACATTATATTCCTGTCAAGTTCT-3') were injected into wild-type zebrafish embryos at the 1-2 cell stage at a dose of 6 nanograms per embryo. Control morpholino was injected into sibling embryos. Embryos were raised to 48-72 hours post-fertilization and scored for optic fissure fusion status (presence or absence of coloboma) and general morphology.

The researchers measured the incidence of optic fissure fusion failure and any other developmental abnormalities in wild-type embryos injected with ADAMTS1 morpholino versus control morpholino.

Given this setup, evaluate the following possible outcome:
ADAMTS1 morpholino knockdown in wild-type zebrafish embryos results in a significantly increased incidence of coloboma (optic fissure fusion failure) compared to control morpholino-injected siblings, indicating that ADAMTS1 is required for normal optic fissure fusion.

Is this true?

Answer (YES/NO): NO